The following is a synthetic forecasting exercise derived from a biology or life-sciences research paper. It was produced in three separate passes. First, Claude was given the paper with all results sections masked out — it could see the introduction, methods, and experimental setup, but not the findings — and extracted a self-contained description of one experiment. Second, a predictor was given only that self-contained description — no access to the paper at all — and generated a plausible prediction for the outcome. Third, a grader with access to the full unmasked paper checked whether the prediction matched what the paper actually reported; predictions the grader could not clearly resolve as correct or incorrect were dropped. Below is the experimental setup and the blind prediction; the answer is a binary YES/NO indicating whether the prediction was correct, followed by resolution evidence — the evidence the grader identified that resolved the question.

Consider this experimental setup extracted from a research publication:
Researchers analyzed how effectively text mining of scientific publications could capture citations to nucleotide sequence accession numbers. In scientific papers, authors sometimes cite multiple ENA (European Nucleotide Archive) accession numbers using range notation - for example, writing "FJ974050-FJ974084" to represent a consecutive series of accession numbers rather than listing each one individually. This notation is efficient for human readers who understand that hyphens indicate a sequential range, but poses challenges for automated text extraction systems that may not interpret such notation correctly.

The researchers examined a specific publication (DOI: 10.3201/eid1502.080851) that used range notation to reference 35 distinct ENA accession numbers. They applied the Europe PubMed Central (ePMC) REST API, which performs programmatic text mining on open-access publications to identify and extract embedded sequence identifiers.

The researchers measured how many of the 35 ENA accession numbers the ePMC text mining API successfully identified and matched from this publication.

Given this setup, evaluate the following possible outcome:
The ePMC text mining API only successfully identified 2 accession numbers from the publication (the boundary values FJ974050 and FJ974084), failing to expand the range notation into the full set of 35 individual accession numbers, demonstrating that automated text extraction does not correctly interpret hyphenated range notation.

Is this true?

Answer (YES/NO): NO